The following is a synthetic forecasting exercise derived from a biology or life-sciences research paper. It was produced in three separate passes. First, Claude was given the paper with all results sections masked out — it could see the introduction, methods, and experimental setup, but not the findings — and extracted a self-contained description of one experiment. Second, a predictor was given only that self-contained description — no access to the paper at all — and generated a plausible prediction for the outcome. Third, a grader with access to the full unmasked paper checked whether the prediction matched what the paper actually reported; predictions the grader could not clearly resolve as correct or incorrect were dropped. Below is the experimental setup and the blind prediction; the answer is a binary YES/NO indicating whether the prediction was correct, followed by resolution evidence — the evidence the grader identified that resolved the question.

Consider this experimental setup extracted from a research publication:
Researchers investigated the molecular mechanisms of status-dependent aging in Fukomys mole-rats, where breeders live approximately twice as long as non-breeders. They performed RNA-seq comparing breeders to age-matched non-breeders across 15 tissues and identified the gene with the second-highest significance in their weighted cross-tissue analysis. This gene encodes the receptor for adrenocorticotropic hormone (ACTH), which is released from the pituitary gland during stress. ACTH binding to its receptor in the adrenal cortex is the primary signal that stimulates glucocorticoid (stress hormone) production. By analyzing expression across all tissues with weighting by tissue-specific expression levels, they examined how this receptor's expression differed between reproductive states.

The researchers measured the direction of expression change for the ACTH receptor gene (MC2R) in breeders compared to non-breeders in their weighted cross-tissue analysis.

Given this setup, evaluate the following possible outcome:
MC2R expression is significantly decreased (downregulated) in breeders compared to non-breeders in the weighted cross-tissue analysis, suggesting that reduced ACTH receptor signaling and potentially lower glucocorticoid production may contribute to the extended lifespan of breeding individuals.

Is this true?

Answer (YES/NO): YES